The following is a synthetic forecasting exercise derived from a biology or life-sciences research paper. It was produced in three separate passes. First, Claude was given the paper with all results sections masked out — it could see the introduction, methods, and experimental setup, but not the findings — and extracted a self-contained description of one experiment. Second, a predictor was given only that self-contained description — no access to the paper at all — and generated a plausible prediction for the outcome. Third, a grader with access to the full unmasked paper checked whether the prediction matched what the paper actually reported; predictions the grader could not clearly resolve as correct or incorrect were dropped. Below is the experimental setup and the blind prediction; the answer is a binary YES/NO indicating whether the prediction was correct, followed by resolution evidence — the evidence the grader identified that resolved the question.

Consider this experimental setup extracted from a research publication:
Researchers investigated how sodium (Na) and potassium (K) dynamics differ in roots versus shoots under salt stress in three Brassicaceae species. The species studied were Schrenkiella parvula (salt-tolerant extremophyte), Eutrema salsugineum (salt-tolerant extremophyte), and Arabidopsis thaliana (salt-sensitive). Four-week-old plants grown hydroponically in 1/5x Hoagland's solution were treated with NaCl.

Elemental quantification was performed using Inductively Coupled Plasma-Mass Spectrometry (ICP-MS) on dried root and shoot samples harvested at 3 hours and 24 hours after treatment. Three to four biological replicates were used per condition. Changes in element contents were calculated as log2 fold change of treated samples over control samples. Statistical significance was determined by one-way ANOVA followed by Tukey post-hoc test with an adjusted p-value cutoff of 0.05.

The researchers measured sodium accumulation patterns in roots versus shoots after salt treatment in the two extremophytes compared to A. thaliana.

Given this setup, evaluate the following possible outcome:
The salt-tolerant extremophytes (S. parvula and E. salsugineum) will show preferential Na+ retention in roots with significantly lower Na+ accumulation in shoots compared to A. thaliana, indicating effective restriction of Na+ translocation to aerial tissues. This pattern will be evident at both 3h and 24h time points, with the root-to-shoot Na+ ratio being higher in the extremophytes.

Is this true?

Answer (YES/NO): NO